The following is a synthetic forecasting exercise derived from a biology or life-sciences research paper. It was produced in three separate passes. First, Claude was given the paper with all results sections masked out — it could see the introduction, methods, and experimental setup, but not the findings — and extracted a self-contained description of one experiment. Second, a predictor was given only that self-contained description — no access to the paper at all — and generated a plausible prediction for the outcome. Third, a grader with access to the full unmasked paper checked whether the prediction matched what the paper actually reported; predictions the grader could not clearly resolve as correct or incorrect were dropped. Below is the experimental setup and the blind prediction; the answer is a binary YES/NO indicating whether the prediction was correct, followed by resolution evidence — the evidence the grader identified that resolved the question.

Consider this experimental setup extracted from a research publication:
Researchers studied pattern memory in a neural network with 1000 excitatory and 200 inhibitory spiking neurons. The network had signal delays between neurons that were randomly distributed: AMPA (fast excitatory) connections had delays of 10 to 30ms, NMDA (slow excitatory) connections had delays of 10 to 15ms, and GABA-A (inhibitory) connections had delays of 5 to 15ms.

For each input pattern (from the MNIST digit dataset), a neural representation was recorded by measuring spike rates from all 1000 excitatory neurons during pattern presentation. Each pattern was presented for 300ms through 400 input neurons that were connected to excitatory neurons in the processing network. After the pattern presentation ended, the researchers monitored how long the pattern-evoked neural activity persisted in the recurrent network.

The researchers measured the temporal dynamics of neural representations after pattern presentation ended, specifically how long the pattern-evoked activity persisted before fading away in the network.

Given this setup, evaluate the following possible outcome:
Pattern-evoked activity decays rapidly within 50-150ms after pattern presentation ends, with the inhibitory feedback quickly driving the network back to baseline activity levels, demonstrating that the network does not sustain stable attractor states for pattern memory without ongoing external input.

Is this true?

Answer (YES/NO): NO